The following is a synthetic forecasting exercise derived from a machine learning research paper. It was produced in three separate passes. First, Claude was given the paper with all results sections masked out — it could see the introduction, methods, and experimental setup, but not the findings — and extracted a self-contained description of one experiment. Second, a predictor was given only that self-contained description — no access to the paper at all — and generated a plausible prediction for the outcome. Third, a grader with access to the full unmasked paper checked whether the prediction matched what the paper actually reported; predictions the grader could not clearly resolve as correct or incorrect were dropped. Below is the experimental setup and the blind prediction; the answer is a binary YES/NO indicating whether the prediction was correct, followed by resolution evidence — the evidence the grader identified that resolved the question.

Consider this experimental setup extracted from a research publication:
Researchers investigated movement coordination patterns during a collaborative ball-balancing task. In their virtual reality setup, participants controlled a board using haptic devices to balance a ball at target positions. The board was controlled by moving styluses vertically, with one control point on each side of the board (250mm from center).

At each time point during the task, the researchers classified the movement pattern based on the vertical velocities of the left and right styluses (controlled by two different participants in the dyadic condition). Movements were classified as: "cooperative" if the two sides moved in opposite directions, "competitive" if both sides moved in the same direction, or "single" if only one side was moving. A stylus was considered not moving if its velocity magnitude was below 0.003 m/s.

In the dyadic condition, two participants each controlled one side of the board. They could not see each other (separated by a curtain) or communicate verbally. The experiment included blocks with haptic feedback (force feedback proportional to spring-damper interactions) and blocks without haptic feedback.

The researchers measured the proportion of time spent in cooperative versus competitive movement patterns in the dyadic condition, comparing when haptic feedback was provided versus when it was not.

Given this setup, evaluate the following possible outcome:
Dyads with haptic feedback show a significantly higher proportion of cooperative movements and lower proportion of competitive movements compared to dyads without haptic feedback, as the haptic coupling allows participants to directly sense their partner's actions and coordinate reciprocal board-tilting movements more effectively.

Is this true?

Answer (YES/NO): YES